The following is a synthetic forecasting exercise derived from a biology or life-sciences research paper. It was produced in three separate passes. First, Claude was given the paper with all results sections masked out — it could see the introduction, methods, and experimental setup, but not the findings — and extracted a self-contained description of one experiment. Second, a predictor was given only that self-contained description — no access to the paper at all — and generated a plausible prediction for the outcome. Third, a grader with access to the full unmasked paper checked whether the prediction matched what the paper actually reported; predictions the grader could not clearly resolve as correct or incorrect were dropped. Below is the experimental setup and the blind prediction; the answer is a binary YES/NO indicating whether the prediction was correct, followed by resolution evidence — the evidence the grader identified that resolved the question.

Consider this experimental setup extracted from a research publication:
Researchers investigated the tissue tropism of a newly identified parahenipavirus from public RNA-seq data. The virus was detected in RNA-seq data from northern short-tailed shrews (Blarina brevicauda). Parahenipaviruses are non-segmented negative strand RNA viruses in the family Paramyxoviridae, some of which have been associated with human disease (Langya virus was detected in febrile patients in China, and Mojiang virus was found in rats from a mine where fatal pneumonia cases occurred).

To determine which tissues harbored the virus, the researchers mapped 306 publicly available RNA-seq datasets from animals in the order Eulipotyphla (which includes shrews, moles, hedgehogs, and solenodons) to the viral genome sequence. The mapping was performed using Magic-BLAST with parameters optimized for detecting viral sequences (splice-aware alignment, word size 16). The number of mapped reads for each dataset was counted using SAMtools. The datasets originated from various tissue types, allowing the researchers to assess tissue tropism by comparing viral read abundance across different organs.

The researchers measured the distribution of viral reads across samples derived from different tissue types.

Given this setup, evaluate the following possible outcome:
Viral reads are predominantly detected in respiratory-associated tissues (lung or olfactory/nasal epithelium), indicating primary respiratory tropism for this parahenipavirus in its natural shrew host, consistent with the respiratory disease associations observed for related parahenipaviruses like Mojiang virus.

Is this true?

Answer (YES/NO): NO